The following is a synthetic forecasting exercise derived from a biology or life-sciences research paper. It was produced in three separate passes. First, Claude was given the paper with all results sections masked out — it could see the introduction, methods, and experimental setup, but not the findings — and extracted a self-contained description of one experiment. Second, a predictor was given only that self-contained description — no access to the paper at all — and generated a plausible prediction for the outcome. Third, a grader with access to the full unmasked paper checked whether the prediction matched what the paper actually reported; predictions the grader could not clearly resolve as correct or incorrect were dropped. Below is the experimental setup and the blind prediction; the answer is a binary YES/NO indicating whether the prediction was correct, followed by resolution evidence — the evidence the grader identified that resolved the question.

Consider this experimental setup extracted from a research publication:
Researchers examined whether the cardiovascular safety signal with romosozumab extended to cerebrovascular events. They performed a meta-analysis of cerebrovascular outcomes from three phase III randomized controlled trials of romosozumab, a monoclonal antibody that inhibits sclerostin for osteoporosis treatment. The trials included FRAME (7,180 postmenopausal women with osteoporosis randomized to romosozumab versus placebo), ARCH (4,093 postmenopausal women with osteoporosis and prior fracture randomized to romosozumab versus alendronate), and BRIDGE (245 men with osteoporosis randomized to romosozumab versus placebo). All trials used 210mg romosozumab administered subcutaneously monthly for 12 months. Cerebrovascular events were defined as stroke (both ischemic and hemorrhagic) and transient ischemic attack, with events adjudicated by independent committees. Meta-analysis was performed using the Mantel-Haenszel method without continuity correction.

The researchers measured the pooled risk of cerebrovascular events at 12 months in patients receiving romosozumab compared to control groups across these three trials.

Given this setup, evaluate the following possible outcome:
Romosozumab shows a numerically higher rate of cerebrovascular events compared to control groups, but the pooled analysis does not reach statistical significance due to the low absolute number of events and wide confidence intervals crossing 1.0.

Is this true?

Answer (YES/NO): YES